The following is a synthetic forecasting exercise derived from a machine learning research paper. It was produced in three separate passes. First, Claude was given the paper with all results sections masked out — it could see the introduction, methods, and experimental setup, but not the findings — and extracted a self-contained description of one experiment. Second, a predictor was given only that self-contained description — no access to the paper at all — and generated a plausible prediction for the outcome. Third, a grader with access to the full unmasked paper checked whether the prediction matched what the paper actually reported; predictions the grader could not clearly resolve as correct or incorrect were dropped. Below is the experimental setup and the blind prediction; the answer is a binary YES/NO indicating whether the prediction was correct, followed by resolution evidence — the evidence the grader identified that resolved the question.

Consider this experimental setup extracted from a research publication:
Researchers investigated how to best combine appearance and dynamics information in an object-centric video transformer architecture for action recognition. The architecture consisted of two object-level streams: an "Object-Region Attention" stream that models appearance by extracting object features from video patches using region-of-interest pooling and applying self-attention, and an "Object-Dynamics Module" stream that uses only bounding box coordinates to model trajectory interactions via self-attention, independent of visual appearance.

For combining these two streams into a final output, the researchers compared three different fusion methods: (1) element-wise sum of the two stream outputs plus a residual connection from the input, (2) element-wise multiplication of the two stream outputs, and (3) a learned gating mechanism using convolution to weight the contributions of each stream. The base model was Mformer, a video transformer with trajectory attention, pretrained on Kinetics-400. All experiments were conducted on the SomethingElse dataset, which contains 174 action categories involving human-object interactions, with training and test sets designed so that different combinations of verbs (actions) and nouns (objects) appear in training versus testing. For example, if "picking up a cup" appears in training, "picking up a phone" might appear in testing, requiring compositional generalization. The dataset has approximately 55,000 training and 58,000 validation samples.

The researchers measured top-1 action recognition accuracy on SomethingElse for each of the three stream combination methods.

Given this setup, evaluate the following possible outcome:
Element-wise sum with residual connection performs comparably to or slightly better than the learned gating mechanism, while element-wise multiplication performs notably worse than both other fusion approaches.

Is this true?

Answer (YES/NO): NO